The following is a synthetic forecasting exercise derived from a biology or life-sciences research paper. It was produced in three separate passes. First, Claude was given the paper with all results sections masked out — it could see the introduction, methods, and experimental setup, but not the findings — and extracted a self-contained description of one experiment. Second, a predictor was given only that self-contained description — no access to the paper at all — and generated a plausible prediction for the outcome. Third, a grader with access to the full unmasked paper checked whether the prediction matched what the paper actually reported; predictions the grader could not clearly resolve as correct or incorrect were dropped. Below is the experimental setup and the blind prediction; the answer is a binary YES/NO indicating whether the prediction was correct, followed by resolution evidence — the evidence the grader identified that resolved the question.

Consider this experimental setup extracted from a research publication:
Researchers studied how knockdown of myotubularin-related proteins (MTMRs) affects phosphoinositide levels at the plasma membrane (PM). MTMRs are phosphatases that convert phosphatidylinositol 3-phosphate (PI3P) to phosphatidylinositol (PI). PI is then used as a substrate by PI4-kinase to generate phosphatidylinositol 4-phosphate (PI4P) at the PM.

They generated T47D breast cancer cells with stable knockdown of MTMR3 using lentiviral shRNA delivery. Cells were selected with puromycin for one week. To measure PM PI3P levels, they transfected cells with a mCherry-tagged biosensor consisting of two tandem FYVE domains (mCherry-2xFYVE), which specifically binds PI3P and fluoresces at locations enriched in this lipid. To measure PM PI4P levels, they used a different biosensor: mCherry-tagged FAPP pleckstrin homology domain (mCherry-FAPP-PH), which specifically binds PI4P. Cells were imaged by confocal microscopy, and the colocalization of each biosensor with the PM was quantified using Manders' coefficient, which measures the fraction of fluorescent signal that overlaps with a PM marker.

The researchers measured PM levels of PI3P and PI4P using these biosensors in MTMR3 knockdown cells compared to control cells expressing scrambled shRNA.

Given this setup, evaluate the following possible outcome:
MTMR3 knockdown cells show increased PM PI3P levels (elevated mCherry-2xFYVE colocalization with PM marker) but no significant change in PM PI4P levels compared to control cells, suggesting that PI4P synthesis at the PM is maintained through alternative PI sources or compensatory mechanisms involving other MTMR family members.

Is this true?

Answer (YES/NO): NO